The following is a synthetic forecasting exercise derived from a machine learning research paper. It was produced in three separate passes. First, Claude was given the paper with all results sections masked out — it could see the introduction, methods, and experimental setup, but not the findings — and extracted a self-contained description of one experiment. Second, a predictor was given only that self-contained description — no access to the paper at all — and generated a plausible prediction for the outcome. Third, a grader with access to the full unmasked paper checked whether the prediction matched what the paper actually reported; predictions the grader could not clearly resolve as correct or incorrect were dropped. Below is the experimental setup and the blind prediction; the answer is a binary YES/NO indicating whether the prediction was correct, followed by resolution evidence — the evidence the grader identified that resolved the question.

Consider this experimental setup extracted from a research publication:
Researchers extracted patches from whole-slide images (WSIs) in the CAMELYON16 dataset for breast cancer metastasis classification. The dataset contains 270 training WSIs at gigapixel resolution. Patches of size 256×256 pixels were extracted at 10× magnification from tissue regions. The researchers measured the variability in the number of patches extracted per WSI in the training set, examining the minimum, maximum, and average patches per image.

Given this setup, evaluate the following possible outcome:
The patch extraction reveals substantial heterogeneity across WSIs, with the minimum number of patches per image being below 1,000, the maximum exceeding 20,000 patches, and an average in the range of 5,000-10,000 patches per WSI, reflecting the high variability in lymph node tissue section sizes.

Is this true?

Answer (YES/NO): NO